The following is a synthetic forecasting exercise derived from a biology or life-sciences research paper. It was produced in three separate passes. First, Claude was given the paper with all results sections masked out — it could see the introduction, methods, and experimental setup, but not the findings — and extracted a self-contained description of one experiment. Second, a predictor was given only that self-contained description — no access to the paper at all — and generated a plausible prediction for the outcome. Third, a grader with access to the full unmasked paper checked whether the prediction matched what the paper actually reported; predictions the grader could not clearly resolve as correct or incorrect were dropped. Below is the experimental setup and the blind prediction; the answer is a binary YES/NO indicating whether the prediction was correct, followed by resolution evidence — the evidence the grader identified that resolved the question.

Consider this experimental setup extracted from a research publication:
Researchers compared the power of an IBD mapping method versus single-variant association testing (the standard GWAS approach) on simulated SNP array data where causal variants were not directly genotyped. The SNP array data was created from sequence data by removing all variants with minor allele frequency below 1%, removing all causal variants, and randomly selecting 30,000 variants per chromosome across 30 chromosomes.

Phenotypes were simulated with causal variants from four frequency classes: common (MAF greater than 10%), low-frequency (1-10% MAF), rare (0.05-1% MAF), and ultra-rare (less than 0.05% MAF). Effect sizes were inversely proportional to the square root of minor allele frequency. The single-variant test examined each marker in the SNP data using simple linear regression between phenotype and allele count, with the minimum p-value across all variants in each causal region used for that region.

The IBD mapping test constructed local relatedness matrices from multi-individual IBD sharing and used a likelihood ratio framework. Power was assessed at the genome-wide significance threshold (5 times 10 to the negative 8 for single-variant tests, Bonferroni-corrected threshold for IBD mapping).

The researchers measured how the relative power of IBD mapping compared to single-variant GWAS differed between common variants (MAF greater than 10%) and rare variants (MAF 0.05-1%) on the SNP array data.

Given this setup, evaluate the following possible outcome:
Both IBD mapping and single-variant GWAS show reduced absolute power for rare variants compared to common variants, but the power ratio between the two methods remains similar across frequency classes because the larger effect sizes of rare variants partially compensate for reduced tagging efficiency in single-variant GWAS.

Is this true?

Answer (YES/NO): NO